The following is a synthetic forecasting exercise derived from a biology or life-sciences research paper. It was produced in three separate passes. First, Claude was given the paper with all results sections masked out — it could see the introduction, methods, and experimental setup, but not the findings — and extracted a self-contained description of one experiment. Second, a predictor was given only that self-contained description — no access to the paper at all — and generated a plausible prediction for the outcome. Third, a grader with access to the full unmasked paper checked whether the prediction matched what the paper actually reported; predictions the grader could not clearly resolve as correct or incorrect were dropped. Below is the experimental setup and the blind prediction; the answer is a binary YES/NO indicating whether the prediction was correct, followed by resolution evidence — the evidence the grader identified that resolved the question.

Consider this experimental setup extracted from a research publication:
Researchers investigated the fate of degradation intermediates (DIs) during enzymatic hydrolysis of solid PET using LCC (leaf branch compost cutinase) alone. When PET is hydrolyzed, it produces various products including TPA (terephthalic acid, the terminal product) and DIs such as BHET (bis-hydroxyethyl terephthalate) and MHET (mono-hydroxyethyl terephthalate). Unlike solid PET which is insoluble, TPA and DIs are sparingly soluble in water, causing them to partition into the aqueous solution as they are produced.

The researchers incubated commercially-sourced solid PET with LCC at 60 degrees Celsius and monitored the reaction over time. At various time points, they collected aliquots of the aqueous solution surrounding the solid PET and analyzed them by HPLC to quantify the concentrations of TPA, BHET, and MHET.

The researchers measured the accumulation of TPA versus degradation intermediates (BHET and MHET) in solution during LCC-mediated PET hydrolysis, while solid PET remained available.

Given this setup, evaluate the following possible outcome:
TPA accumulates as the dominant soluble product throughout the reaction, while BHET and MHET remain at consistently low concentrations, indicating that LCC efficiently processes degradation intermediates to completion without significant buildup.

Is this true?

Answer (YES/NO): NO